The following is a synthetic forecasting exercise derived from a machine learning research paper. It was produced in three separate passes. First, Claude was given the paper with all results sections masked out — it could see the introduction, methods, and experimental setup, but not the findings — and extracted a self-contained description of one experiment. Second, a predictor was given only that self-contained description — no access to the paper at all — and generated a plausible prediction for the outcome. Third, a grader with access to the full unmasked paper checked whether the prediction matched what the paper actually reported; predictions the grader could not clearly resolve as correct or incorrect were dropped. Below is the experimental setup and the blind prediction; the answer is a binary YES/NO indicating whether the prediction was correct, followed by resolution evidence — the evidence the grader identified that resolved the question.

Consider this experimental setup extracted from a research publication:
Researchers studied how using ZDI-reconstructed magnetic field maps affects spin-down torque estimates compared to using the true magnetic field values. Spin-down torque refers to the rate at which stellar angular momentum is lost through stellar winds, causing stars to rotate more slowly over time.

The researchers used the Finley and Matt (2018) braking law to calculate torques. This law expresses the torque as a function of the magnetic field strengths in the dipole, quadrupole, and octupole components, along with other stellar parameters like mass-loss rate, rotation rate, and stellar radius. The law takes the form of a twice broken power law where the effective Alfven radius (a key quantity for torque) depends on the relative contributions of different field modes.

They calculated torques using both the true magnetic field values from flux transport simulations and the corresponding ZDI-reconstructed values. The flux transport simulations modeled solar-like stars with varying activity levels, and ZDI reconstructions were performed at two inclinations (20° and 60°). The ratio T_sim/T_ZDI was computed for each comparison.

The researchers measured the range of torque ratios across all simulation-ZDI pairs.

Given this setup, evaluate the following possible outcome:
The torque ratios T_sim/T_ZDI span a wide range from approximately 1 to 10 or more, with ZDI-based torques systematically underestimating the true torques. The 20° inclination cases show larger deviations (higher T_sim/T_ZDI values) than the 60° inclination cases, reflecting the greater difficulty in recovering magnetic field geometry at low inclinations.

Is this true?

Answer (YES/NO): YES